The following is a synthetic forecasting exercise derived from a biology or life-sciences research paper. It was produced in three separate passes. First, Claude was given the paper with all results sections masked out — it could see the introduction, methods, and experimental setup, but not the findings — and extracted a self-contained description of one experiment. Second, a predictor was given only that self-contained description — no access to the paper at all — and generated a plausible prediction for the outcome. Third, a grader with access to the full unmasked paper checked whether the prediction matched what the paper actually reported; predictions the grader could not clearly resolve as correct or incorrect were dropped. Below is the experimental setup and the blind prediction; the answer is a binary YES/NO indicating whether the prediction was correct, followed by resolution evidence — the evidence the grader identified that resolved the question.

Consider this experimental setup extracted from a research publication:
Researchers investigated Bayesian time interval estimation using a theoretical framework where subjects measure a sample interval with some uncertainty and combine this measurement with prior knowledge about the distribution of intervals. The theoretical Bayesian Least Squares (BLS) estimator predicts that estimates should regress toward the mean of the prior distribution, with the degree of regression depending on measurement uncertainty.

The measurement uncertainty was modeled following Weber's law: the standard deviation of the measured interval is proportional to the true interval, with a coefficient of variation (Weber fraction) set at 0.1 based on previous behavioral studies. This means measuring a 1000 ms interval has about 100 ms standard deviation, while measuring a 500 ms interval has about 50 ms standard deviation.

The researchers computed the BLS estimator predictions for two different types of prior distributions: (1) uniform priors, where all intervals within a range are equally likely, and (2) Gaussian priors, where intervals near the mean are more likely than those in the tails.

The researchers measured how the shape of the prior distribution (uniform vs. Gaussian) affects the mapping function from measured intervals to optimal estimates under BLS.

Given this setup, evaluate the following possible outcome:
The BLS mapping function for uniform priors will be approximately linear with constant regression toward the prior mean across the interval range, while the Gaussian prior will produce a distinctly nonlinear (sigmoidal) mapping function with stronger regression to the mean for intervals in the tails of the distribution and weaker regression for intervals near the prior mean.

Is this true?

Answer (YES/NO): NO